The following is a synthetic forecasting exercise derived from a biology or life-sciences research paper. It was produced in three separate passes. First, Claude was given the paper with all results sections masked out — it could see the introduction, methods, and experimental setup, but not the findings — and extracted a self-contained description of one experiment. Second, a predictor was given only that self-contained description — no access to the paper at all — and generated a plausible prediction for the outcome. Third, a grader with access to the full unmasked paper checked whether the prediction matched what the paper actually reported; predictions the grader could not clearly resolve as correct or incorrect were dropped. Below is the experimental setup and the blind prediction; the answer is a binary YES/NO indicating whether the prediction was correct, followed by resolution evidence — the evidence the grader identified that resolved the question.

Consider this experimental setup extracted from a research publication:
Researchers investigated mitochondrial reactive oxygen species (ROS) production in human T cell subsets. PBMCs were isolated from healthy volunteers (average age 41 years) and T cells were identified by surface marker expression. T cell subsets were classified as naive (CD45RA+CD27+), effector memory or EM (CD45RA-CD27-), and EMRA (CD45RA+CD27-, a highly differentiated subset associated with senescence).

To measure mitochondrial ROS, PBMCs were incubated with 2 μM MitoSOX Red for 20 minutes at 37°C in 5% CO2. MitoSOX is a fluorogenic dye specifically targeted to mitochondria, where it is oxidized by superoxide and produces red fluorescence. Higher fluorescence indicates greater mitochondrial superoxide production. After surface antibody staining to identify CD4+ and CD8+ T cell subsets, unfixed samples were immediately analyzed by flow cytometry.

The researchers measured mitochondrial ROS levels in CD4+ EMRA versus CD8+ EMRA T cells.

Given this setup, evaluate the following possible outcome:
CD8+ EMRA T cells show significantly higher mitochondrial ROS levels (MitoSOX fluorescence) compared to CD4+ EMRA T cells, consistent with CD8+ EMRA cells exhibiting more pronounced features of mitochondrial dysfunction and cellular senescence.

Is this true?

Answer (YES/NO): NO